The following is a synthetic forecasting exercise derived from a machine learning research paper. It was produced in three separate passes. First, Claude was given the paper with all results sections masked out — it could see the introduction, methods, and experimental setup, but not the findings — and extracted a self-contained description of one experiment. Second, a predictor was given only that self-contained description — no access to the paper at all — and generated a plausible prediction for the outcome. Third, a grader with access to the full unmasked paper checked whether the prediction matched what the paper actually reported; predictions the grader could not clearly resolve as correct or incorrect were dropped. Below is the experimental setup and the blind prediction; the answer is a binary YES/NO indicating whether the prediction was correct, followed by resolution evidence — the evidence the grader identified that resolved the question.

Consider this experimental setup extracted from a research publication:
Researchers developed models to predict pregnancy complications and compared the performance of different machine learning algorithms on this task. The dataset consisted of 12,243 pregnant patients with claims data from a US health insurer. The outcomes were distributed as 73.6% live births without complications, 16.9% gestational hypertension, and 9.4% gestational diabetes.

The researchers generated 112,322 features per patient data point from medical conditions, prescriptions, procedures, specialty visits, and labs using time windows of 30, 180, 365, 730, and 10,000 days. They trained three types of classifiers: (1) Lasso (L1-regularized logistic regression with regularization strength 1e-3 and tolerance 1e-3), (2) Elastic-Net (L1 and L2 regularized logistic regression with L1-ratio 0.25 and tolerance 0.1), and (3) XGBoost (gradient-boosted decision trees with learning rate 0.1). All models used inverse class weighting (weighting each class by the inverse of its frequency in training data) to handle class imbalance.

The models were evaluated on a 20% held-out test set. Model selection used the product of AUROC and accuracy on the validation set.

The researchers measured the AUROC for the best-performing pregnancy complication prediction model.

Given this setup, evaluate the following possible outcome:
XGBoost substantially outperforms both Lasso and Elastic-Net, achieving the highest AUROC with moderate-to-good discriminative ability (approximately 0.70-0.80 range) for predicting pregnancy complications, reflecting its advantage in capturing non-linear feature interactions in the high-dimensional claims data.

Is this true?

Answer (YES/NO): NO